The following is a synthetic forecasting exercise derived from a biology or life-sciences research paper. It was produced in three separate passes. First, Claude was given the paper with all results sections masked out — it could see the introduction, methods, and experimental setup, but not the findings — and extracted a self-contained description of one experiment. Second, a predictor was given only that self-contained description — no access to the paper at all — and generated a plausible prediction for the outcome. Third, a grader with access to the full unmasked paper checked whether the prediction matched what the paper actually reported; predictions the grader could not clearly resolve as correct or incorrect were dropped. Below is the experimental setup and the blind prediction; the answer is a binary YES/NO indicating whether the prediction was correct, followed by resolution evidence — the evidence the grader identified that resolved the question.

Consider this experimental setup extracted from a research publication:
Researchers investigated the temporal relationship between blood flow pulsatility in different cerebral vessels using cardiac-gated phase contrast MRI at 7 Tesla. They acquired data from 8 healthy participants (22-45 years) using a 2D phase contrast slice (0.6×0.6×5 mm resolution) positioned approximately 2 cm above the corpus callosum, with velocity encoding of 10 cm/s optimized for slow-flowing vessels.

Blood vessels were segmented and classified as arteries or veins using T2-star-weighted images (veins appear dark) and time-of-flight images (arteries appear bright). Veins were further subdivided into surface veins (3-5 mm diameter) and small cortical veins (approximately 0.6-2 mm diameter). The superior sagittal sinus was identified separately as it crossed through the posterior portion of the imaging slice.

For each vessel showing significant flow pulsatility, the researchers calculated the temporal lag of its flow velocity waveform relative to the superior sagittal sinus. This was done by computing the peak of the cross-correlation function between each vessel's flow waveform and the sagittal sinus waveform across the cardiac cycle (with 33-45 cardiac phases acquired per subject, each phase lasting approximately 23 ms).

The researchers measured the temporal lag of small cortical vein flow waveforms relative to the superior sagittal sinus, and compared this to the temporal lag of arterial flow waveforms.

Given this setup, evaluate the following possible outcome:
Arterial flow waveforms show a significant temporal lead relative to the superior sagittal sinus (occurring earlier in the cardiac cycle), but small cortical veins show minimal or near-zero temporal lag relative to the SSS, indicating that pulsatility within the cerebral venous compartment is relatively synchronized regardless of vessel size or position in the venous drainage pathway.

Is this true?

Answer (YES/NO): NO